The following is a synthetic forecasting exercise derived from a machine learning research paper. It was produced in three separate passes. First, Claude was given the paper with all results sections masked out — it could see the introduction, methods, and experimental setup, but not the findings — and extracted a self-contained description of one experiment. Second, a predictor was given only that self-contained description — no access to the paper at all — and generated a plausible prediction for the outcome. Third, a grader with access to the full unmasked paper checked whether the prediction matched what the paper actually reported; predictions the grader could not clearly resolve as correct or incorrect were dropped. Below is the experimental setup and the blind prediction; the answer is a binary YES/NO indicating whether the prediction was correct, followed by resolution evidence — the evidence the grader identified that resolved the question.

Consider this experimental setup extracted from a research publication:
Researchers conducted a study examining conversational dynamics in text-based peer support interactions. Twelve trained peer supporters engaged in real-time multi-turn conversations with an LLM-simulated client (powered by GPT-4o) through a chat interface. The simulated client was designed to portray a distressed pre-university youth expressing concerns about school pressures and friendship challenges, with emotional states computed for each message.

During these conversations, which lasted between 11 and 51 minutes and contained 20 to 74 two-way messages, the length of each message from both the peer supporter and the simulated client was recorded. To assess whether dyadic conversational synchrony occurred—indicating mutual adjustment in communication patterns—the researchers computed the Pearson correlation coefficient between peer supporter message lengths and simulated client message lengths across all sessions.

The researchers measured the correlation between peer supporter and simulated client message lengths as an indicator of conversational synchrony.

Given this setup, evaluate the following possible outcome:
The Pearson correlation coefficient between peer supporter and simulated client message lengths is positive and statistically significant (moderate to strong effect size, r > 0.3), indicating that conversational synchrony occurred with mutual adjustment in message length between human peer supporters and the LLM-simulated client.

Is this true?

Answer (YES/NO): NO